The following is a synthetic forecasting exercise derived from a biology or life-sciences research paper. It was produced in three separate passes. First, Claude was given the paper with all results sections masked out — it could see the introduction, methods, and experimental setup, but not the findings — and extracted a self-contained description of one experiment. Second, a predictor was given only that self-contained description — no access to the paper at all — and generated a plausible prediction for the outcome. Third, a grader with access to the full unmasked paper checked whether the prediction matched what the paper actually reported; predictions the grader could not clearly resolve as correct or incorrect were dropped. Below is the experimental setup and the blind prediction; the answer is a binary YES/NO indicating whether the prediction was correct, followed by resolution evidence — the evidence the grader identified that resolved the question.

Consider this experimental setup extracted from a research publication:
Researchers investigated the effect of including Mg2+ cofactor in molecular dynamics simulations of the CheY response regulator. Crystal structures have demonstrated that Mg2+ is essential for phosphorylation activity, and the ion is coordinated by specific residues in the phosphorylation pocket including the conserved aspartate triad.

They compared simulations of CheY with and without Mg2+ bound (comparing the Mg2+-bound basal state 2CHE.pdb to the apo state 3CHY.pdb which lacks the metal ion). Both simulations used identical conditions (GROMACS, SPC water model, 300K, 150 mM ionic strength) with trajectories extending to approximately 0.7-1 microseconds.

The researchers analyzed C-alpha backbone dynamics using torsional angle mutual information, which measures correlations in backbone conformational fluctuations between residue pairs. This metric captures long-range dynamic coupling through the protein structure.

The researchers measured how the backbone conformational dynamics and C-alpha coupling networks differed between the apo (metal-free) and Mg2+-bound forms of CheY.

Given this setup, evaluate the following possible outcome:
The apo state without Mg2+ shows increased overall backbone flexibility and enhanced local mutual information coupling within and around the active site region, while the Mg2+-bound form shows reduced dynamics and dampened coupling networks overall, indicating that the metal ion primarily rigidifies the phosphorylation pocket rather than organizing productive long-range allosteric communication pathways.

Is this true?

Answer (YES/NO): NO